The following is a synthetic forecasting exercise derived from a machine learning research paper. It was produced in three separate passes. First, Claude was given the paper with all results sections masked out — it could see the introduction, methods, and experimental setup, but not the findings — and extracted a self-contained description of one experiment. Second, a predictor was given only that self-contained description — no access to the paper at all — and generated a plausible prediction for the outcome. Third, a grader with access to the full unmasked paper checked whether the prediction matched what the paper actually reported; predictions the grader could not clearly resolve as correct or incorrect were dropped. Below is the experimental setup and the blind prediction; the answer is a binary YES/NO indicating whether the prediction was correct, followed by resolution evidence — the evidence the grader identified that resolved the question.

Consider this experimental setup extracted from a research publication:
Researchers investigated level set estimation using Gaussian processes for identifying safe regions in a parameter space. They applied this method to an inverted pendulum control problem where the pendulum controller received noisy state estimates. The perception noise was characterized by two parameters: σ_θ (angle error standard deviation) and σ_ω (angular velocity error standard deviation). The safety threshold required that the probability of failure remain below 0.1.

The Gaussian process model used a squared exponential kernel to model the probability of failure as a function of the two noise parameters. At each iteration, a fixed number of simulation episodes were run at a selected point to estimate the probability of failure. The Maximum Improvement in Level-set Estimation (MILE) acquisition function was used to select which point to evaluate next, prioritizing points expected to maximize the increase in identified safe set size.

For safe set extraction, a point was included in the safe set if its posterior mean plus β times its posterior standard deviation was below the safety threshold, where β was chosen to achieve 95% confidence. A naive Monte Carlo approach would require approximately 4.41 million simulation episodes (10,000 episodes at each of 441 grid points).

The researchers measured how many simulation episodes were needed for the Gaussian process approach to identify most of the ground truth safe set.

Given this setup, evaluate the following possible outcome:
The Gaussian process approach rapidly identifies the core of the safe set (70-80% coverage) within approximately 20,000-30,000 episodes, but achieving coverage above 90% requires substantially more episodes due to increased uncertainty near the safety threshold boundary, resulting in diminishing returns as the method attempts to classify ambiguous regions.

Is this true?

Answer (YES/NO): NO